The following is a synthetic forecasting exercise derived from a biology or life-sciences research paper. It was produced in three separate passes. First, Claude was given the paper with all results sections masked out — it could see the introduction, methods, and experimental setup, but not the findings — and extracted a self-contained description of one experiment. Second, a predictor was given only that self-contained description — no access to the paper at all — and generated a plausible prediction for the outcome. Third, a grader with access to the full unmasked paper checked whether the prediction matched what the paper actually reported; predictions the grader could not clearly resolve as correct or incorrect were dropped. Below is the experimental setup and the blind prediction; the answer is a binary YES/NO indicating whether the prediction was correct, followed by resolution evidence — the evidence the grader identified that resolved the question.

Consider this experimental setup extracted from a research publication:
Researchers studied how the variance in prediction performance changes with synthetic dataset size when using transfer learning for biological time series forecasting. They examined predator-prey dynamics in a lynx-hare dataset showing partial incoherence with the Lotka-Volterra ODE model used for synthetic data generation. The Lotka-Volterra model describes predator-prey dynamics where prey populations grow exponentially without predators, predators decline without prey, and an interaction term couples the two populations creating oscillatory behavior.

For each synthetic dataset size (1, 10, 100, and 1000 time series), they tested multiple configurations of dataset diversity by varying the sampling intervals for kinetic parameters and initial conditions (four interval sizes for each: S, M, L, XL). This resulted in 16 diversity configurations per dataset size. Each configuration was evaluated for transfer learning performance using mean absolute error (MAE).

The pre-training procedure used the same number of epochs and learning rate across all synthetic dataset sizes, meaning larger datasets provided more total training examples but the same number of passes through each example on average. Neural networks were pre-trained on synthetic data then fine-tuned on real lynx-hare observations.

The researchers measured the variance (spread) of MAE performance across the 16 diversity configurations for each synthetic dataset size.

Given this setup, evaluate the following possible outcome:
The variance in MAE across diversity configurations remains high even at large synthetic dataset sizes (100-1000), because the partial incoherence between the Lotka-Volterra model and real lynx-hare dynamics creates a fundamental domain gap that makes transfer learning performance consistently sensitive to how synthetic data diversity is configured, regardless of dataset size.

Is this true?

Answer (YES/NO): NO